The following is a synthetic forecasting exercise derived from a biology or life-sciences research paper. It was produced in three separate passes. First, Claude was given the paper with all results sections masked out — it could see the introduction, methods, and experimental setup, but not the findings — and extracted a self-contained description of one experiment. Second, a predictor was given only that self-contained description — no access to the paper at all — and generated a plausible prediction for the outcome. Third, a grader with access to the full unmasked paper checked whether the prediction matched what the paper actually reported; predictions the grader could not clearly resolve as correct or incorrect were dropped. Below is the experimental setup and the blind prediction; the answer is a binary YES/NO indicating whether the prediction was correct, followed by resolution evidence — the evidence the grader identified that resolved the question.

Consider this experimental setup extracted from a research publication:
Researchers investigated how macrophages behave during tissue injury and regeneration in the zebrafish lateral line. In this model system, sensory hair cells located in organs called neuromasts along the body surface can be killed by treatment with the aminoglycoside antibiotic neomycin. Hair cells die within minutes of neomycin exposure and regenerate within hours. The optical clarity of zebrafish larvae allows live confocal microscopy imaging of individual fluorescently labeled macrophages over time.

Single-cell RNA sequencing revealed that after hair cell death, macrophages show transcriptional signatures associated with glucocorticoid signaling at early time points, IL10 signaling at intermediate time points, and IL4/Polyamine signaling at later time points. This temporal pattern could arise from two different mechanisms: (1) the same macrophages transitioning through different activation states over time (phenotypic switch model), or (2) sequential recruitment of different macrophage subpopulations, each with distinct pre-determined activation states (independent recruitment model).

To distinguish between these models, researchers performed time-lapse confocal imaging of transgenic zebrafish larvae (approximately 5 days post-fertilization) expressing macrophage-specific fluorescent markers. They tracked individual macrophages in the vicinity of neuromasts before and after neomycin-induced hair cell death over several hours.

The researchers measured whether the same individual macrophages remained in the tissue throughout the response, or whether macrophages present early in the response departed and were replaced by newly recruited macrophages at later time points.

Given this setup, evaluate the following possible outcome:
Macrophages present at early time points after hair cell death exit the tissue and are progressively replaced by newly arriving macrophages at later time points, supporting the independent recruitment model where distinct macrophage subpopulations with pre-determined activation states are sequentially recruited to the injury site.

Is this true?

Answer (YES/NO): NO